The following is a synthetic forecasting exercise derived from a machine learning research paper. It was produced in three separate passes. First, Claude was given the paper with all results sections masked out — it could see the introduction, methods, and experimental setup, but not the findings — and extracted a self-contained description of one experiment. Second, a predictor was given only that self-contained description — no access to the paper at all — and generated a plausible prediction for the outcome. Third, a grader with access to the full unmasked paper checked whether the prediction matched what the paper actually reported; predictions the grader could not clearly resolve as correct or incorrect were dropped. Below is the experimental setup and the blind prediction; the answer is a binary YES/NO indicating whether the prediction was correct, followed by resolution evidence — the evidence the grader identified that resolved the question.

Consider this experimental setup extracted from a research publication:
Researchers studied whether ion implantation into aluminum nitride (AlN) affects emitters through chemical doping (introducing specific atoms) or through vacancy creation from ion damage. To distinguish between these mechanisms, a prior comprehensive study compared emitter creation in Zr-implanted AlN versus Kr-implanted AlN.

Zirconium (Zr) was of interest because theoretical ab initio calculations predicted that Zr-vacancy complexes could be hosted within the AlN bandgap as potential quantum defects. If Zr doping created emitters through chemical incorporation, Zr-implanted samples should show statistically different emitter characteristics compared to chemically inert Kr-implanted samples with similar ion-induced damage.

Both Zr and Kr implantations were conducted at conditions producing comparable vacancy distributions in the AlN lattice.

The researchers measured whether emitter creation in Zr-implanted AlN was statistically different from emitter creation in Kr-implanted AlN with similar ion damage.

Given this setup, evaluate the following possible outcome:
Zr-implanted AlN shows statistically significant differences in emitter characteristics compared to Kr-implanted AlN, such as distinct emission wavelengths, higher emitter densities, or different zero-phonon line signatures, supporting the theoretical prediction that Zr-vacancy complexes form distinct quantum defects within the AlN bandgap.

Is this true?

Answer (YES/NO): NO